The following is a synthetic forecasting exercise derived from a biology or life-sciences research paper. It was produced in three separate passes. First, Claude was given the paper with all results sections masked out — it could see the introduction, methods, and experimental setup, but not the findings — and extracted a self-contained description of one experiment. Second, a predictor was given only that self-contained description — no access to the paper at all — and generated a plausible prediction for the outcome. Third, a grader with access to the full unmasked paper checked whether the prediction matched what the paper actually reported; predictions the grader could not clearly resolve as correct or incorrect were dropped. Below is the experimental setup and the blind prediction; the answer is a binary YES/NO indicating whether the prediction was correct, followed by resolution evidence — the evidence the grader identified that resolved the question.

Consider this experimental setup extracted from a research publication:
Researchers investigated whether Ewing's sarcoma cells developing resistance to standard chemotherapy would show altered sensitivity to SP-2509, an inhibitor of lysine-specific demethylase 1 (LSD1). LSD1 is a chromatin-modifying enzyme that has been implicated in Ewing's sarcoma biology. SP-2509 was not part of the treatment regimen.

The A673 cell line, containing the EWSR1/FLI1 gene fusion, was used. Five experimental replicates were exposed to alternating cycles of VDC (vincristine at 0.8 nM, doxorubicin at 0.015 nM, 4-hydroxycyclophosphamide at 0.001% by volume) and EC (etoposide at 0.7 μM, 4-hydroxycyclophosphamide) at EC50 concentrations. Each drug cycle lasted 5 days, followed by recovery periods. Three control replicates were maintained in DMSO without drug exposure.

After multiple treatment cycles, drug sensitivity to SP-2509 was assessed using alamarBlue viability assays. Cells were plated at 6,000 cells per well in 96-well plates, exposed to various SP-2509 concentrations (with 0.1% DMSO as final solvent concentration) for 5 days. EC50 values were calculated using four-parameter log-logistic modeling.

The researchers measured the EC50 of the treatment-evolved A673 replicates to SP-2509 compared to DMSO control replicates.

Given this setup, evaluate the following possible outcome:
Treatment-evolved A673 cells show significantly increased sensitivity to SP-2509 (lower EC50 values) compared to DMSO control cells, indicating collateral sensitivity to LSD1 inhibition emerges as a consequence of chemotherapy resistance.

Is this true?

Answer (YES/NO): NO